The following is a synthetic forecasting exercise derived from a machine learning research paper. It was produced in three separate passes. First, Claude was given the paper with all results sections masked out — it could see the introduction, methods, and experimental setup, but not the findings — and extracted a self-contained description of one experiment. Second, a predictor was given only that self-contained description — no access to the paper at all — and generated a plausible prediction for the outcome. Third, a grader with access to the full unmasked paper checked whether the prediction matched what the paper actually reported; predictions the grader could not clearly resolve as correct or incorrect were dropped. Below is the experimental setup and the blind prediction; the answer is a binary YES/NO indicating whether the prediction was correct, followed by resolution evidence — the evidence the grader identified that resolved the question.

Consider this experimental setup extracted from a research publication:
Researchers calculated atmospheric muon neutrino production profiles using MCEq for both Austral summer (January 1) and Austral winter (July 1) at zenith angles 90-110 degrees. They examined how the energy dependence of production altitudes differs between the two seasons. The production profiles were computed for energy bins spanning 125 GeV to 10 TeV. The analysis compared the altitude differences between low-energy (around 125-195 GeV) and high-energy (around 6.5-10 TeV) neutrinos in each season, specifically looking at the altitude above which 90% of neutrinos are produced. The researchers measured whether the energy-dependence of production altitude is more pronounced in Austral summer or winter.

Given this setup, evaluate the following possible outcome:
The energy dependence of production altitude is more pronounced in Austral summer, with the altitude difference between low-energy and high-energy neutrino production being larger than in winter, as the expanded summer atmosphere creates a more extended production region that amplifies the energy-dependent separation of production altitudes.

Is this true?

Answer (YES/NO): YES